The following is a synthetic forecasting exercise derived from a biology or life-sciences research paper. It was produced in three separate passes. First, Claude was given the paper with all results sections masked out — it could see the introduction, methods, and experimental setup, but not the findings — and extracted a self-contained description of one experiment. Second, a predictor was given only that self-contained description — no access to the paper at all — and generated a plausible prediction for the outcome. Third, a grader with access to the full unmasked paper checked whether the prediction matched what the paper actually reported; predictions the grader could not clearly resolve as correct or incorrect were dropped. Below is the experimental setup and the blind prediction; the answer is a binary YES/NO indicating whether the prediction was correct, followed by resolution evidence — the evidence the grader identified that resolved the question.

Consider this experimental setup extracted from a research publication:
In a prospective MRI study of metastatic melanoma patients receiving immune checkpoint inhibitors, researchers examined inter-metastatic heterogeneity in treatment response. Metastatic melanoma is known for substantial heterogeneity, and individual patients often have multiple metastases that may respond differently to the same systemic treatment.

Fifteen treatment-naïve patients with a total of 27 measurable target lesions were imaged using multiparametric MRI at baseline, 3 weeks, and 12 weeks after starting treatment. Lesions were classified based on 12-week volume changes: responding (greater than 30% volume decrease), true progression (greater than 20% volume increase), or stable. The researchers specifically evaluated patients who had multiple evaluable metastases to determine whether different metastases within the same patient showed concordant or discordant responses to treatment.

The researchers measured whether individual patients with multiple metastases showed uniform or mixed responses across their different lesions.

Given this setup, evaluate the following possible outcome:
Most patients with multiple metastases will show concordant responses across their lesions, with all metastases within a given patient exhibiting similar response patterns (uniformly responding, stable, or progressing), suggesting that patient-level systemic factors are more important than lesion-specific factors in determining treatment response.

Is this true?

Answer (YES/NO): NO